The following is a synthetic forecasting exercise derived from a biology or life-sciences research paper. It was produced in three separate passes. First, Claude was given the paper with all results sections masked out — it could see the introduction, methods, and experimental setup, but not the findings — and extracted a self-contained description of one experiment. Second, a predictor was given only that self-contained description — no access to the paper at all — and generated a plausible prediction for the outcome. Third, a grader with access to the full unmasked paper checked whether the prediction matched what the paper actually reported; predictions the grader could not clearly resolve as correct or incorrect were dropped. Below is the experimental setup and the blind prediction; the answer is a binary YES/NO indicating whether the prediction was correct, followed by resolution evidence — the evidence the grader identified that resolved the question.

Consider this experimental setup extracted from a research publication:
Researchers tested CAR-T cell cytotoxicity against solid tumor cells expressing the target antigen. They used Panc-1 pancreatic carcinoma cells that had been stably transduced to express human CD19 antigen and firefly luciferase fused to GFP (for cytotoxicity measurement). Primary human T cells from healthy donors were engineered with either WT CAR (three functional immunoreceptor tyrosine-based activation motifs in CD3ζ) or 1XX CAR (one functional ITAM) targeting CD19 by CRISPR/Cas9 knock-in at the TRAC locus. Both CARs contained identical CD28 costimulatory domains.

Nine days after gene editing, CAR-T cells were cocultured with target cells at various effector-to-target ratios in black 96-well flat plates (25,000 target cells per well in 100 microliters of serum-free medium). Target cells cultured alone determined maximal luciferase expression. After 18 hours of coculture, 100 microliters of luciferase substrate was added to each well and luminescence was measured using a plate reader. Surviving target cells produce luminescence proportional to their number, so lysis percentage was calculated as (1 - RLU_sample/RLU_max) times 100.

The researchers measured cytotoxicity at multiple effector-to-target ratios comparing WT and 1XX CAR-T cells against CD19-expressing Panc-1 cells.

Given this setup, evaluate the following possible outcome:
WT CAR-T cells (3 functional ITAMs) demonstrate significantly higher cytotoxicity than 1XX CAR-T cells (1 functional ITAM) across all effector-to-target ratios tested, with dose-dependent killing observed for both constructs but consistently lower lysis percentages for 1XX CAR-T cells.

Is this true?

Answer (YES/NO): YES